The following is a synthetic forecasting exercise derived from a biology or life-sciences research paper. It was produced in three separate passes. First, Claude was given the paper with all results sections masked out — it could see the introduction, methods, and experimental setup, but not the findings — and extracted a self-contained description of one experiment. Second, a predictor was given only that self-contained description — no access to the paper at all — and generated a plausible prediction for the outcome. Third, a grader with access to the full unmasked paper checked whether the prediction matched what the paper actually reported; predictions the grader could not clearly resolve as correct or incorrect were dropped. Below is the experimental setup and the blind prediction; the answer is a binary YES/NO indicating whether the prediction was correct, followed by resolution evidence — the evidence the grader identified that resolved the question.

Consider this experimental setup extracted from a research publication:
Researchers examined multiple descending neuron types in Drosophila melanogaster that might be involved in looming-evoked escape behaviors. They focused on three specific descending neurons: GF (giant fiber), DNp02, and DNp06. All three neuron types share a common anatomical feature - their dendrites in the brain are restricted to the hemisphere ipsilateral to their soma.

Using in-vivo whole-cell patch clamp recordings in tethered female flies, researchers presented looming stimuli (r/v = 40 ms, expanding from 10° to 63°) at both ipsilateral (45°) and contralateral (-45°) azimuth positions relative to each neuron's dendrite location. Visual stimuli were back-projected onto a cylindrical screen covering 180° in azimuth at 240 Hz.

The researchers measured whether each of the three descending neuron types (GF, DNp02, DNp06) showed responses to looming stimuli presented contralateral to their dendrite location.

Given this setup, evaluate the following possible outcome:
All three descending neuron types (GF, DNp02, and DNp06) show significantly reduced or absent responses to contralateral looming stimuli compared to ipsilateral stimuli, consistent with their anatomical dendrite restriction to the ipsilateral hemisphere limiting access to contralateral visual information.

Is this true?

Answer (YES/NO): NO